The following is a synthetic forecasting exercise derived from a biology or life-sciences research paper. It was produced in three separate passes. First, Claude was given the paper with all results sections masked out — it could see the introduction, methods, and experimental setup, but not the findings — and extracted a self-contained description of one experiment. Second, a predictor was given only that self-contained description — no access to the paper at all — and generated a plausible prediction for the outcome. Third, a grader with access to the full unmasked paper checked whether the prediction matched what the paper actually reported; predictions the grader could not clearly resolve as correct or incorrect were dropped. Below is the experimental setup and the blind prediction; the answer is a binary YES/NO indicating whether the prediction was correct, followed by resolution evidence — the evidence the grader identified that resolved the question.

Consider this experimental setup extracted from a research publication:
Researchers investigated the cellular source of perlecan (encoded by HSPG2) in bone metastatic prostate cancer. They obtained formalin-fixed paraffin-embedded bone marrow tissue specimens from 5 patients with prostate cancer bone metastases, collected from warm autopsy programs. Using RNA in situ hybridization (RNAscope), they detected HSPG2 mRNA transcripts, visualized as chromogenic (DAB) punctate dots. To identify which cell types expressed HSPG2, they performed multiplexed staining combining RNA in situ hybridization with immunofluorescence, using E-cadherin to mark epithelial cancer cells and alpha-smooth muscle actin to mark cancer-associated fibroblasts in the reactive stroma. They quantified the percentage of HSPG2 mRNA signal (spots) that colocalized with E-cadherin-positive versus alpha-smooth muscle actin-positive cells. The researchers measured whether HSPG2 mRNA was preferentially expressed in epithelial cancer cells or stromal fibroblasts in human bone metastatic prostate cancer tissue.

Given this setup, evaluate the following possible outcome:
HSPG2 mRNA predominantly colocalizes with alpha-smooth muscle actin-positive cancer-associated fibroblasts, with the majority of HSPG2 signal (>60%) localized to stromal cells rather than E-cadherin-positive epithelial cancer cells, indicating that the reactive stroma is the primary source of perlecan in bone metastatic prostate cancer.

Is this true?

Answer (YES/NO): YES